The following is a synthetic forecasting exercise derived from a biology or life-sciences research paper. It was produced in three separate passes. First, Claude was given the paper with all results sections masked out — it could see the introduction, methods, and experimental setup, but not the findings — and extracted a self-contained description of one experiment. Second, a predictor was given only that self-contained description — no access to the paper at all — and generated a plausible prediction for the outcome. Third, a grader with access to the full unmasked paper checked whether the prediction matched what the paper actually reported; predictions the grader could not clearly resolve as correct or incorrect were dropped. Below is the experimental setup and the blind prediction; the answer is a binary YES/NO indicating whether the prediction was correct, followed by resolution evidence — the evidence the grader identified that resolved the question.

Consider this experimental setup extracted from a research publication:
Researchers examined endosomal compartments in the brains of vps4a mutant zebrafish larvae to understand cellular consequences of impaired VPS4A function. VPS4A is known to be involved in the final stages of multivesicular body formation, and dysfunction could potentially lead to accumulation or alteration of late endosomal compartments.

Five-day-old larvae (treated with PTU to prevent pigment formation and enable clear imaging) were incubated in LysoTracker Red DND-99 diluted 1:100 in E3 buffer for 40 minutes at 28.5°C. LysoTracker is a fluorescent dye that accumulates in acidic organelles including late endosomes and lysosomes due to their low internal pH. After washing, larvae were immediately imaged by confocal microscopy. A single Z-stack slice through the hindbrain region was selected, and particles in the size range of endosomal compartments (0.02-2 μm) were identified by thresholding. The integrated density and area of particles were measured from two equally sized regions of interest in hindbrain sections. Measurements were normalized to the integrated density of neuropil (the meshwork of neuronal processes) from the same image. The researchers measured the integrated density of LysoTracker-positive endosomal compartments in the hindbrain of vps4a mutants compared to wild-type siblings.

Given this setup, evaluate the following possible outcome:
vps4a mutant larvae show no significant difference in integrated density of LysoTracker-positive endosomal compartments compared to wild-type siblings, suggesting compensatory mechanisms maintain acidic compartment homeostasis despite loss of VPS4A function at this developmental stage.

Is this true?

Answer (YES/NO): NO